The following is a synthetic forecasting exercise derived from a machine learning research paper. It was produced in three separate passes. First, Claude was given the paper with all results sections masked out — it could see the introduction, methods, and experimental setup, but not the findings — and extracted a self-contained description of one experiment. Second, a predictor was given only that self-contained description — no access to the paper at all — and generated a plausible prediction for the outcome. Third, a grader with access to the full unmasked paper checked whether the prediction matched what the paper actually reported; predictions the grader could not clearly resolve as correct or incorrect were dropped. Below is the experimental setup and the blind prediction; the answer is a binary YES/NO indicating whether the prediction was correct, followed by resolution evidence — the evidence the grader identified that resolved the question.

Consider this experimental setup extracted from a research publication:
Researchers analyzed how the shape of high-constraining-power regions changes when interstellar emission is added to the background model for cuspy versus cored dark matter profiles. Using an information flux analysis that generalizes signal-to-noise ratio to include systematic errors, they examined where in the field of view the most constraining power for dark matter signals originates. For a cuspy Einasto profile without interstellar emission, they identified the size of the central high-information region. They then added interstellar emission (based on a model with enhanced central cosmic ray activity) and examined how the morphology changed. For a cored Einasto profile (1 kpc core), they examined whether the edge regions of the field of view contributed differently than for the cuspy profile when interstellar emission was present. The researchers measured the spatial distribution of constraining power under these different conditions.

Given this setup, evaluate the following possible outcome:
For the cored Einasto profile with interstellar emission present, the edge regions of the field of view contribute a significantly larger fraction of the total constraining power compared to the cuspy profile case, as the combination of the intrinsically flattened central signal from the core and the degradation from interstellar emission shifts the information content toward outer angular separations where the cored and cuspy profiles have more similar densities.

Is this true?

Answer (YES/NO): YES